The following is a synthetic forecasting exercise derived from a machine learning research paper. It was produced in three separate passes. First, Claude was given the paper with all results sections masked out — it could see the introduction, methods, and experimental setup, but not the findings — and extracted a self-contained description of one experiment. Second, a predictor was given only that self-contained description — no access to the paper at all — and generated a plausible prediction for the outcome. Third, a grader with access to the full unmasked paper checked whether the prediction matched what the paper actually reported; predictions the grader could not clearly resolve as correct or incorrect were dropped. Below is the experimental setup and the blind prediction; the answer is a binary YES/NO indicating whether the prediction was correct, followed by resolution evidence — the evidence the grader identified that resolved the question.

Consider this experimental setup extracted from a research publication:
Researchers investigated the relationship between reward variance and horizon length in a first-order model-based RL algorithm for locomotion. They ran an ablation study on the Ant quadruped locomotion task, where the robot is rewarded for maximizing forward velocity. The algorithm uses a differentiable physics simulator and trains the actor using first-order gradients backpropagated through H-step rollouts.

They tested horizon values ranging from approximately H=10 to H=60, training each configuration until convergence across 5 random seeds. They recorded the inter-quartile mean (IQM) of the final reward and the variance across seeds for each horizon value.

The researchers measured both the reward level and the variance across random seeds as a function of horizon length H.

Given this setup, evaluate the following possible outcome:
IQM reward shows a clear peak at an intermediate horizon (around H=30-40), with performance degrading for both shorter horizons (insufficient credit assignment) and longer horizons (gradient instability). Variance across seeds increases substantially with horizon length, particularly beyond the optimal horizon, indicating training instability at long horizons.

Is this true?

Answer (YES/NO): NO